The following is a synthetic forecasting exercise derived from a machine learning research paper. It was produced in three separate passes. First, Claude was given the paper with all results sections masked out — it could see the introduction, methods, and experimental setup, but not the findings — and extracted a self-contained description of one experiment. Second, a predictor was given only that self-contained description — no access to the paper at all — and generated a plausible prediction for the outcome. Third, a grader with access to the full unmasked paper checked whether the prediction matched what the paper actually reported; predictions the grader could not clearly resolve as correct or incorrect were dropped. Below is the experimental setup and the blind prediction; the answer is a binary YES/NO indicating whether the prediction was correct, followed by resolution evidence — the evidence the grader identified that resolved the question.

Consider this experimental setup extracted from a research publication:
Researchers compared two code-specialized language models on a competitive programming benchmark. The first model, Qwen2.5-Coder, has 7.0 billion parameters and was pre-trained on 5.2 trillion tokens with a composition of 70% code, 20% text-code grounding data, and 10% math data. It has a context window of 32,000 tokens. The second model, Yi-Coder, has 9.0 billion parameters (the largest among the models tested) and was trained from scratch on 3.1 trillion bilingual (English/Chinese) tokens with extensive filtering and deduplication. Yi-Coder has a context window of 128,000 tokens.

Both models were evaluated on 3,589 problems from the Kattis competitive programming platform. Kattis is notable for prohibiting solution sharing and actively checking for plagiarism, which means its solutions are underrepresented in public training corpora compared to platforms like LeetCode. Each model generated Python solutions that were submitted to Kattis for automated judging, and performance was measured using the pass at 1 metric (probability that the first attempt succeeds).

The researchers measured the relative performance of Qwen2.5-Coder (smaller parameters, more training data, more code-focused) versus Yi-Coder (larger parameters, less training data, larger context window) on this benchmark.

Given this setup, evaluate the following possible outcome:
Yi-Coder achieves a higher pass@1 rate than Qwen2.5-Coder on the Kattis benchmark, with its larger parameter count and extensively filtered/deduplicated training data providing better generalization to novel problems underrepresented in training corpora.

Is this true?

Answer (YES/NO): NO